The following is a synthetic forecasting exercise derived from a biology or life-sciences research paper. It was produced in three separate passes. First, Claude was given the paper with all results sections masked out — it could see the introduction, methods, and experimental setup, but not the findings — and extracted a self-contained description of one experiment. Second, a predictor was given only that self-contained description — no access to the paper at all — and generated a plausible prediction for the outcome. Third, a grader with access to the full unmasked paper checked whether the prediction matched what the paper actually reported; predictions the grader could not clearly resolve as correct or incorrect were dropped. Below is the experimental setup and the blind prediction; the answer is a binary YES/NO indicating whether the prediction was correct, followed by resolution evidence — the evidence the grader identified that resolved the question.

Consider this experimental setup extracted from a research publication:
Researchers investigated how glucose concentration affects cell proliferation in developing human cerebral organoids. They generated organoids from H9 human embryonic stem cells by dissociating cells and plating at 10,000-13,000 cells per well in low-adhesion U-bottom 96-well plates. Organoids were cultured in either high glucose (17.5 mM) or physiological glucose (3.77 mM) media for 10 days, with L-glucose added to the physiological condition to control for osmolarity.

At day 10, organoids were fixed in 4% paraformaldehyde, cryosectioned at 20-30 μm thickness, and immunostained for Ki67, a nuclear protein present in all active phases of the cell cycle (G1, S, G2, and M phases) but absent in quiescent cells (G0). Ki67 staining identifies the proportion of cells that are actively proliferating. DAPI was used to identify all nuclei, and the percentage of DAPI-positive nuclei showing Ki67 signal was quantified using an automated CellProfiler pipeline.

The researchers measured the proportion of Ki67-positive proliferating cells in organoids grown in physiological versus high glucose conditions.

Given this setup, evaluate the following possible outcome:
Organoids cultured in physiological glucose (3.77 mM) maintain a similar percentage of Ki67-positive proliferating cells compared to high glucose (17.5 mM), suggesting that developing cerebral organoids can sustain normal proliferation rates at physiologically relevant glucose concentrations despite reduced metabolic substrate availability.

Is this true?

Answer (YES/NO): NO